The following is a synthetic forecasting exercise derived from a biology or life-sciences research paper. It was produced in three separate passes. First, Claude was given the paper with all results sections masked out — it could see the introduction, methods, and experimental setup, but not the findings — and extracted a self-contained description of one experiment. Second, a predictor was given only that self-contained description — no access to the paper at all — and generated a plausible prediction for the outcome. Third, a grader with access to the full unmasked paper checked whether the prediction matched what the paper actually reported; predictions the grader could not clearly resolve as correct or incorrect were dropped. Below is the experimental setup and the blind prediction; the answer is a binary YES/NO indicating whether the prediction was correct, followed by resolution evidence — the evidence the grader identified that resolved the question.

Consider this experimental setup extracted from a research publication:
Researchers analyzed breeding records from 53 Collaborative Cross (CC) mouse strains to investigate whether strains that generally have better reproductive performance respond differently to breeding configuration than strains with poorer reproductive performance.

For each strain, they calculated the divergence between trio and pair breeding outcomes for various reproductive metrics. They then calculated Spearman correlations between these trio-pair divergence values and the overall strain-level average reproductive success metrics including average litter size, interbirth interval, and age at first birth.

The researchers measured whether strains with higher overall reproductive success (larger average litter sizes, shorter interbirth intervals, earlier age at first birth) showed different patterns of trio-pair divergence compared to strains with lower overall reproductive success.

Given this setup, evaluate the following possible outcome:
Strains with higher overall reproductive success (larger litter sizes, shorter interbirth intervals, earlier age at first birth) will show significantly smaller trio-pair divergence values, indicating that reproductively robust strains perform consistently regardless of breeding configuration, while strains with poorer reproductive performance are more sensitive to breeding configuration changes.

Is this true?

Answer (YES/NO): NO